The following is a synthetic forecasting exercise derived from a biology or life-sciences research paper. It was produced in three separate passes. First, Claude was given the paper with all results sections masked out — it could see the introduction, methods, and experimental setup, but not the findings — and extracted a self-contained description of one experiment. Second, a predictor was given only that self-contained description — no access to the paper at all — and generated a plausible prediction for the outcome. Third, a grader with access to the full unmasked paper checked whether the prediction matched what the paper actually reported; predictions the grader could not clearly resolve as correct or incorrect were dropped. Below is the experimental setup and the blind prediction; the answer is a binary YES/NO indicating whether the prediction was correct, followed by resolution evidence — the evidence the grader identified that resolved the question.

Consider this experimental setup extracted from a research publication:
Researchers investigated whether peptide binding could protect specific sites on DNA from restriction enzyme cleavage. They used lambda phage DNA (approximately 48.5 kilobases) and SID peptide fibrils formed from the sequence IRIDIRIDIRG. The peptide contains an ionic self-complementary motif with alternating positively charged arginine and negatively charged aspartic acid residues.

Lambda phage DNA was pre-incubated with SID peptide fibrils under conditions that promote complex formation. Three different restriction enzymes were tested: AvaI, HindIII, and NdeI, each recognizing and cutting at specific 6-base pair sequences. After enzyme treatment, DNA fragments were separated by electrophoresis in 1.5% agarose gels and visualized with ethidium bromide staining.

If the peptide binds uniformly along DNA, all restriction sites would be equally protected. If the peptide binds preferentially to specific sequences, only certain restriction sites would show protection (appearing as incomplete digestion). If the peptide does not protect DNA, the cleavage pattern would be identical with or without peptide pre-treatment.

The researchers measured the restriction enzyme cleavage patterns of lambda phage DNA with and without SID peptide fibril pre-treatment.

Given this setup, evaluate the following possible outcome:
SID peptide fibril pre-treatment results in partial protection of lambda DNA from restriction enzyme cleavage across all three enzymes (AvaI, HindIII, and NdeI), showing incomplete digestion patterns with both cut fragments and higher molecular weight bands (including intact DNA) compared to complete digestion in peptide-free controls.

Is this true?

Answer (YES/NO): NO